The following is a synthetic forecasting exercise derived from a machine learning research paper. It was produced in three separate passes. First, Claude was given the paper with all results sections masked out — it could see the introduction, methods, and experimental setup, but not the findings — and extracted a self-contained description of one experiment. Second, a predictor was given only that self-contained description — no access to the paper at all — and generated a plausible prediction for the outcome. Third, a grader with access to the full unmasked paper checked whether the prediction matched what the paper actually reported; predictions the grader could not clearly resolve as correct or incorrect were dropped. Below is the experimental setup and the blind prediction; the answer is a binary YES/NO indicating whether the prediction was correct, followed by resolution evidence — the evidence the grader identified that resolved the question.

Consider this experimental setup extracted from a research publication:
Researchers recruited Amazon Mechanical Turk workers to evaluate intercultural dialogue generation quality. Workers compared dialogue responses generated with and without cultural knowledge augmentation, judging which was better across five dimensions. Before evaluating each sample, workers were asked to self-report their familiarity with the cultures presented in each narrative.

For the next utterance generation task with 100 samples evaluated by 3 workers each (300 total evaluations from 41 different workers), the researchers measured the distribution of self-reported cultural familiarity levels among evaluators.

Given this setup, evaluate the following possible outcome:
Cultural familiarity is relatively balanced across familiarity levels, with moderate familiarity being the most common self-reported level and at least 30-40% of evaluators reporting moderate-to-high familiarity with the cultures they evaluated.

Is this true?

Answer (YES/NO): NO